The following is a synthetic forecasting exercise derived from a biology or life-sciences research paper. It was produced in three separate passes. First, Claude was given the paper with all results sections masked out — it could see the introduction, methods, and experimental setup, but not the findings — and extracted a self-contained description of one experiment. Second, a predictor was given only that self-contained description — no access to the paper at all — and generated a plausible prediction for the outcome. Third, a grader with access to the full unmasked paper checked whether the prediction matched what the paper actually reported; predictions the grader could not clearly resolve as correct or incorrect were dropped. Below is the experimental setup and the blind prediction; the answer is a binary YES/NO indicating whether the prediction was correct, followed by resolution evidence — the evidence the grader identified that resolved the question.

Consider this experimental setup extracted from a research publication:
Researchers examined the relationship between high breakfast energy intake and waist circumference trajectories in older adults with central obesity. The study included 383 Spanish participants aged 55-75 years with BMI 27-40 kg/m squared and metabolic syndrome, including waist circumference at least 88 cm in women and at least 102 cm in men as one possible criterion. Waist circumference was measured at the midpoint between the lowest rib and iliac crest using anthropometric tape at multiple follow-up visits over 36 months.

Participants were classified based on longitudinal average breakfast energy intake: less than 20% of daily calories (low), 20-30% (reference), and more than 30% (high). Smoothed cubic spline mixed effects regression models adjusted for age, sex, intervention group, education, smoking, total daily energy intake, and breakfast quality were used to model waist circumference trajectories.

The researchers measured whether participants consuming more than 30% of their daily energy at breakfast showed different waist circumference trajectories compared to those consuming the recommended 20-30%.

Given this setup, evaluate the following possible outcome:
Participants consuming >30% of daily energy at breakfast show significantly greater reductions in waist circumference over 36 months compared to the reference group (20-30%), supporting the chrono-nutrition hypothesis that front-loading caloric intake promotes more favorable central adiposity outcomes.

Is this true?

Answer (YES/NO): NO